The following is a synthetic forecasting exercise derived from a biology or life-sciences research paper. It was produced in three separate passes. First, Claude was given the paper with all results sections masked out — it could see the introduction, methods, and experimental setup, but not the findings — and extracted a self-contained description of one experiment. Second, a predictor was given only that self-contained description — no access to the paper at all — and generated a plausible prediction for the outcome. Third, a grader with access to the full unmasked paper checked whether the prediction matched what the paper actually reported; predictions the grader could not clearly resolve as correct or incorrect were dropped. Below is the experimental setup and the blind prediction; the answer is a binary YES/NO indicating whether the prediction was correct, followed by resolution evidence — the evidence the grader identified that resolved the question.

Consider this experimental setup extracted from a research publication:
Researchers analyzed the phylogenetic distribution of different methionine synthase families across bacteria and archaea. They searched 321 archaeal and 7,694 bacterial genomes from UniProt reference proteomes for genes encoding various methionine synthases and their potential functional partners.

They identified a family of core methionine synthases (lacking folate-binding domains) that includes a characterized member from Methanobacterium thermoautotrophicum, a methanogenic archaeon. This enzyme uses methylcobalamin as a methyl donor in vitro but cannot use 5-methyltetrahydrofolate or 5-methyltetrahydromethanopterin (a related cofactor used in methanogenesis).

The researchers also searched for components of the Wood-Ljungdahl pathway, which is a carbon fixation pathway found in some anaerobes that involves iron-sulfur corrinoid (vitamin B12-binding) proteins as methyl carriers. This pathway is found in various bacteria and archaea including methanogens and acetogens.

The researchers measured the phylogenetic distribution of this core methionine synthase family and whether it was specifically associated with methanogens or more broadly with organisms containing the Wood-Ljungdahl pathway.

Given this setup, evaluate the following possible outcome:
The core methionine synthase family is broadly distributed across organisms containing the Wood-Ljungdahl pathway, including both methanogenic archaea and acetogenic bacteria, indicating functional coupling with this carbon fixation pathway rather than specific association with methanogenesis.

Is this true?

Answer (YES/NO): NO